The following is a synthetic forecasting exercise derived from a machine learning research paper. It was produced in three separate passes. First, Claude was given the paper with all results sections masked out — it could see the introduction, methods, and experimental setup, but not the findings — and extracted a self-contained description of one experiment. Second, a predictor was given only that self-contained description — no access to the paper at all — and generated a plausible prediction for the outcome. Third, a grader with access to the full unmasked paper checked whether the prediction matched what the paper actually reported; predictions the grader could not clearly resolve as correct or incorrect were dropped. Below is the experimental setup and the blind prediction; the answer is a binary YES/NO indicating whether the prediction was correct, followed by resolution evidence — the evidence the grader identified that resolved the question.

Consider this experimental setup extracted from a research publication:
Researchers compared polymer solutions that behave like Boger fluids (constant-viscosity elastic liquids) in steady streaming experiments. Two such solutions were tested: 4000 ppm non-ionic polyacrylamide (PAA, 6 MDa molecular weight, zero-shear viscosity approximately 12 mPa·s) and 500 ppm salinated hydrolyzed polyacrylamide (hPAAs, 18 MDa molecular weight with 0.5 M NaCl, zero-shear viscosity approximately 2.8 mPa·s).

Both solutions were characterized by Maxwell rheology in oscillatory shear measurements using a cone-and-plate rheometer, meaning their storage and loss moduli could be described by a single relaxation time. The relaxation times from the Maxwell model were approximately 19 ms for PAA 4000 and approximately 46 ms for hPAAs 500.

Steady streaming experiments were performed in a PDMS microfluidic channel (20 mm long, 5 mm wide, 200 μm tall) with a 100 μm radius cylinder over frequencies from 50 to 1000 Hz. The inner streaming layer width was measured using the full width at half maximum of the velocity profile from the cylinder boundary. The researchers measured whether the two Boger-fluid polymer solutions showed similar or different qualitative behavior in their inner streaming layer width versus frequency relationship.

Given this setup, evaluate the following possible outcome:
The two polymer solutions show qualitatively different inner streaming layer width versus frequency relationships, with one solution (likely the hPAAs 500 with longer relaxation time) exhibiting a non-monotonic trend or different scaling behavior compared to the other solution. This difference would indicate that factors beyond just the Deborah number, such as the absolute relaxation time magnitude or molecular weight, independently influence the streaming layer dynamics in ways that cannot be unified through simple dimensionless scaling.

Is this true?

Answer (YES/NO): NO